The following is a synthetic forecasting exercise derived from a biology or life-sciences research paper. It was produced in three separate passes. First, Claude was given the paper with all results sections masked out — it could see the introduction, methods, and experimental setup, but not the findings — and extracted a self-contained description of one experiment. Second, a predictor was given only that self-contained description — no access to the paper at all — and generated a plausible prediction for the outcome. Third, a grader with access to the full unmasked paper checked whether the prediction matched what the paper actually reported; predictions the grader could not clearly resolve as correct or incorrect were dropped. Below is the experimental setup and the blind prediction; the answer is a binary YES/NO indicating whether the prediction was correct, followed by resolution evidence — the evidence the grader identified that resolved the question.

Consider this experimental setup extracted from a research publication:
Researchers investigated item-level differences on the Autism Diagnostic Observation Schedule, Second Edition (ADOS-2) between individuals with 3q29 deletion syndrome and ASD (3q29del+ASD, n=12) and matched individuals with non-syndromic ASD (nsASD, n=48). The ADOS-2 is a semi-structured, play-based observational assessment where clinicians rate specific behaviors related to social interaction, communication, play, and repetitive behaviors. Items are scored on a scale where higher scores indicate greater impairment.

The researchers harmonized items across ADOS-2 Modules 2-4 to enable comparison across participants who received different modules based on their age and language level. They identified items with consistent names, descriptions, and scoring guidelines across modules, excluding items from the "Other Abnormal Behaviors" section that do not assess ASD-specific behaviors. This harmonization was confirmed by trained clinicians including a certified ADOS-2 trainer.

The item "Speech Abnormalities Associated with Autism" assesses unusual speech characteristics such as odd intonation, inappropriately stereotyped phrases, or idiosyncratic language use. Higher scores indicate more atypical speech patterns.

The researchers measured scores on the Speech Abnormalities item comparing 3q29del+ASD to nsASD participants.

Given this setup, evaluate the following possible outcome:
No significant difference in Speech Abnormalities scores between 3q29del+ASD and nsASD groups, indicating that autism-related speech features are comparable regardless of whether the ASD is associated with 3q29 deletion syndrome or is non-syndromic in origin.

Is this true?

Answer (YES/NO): YES